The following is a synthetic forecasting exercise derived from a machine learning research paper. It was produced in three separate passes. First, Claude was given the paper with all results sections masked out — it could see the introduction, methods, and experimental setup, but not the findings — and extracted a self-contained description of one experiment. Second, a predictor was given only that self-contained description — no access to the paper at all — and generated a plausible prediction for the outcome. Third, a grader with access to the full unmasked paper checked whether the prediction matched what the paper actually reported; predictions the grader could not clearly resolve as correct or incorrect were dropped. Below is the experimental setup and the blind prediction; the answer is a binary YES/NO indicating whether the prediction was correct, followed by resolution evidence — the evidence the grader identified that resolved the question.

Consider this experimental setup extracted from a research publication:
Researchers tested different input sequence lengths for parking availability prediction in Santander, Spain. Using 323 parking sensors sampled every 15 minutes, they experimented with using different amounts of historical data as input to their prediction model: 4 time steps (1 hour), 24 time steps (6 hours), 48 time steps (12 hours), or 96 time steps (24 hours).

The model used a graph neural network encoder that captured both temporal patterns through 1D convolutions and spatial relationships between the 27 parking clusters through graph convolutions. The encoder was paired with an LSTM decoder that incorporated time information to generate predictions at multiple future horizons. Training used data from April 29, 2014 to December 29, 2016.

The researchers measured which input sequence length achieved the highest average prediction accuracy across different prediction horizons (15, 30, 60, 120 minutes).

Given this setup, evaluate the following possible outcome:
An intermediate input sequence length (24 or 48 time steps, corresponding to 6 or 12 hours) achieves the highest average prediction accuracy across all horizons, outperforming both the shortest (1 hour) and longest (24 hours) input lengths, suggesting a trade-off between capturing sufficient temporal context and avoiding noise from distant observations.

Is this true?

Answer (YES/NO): YES